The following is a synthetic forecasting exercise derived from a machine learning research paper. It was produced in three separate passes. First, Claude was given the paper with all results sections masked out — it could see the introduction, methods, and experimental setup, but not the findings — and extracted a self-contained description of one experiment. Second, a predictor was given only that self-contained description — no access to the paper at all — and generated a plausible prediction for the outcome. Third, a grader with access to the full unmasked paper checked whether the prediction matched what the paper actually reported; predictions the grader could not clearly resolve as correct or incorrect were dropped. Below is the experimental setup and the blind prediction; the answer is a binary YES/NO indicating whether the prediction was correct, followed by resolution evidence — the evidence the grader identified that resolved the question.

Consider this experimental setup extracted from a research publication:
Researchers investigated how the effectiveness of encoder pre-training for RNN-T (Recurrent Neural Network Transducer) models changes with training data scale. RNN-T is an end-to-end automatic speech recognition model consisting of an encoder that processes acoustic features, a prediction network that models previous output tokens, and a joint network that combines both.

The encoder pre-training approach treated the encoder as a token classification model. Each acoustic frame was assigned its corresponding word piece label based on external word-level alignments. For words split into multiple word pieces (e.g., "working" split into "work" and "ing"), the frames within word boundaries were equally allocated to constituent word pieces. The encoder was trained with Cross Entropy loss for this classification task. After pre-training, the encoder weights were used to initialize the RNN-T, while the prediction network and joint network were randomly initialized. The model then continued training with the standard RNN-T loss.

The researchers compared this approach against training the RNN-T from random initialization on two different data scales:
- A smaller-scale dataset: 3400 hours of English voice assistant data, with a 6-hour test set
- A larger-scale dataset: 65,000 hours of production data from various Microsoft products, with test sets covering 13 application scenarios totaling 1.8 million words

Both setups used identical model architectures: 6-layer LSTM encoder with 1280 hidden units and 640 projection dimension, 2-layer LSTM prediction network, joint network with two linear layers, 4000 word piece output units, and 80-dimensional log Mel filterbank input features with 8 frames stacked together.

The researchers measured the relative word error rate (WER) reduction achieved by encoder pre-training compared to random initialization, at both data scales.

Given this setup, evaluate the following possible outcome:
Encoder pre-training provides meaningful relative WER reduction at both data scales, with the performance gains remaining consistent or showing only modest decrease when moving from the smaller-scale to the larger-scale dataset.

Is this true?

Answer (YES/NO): NO